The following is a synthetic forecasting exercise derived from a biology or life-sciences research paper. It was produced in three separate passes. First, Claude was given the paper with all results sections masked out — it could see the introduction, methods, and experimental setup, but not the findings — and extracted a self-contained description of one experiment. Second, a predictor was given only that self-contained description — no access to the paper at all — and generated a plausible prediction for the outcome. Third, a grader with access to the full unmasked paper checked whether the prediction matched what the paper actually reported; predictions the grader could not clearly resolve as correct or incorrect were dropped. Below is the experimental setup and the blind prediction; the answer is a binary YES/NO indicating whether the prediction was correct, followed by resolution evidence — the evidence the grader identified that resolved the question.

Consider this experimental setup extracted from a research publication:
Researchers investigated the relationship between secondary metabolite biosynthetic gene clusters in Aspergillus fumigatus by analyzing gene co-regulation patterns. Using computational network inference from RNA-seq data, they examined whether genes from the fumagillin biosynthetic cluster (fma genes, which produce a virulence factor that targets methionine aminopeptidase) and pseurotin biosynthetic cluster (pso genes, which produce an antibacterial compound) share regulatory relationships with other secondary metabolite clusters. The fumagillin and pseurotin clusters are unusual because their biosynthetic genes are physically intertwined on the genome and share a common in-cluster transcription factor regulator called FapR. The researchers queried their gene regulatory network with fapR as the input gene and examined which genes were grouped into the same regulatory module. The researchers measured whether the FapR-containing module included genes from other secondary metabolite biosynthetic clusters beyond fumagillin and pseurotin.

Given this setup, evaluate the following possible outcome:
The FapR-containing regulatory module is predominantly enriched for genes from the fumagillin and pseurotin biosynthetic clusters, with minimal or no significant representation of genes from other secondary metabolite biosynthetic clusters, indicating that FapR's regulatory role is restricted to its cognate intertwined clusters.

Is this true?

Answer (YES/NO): NO